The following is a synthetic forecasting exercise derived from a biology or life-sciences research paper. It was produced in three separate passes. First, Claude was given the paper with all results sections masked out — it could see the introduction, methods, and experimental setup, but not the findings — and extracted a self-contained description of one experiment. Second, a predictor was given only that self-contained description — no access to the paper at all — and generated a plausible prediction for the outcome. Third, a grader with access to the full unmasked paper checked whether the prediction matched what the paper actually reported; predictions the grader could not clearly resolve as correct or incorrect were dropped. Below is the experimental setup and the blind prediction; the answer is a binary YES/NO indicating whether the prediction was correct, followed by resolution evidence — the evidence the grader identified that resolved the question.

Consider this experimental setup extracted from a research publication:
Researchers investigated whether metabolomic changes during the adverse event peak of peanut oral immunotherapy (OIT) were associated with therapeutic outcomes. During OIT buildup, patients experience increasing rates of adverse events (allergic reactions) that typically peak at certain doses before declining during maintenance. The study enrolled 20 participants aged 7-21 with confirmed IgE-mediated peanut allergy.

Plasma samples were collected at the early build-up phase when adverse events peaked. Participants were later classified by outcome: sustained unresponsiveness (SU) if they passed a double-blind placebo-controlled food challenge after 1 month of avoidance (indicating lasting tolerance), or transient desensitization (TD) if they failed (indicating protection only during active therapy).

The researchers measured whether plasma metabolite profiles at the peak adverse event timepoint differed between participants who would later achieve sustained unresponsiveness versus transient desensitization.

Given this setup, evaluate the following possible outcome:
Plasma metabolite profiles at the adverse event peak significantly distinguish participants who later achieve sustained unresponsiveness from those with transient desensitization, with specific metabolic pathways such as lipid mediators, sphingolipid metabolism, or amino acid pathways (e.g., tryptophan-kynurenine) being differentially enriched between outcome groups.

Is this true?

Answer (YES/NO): YES